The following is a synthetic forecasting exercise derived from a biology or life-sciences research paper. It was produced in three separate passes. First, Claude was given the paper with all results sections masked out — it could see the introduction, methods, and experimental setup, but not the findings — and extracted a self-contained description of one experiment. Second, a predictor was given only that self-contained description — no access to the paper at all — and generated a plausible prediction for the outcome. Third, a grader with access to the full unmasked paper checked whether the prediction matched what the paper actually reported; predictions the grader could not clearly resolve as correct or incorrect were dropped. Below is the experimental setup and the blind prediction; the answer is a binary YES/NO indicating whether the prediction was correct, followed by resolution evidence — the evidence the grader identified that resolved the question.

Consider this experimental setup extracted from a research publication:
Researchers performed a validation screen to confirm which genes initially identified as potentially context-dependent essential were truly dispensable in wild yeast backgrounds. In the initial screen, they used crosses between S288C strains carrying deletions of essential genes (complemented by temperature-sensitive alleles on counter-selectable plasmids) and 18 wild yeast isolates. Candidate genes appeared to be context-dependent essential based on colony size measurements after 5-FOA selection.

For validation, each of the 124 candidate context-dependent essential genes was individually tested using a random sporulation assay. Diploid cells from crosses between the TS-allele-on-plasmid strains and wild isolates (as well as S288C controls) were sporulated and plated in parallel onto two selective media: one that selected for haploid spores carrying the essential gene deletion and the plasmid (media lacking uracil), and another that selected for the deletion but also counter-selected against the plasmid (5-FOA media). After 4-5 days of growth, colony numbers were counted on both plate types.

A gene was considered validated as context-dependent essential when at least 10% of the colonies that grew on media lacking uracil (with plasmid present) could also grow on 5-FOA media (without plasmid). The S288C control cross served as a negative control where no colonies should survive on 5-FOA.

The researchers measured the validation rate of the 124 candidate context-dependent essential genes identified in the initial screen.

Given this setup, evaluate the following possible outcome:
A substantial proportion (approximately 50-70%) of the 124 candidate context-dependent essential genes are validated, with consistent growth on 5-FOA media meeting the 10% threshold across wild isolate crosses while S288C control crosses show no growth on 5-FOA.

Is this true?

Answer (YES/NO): NO